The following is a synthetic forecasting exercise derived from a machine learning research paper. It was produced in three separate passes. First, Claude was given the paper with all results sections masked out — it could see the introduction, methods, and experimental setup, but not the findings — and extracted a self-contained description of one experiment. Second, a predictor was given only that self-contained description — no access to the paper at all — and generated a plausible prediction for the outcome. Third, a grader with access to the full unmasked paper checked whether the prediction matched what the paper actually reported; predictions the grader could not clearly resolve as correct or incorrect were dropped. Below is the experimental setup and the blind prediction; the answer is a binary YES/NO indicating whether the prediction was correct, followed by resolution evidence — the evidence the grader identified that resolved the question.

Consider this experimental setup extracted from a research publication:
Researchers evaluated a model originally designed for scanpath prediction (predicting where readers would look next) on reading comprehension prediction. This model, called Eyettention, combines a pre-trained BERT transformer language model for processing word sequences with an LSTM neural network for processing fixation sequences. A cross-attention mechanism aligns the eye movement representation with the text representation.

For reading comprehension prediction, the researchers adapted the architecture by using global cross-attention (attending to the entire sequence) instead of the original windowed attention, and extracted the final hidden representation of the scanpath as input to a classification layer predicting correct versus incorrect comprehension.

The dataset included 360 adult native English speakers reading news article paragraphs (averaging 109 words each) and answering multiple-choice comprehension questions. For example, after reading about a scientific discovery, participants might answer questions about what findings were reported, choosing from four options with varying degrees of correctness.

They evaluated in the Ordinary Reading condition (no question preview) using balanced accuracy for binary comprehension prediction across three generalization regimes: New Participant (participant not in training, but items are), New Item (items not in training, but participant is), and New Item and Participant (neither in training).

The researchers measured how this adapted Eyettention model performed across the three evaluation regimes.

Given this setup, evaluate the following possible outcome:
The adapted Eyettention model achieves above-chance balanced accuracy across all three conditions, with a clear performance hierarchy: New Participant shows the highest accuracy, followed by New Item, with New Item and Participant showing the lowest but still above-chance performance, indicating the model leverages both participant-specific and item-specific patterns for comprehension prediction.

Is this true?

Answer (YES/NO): NO